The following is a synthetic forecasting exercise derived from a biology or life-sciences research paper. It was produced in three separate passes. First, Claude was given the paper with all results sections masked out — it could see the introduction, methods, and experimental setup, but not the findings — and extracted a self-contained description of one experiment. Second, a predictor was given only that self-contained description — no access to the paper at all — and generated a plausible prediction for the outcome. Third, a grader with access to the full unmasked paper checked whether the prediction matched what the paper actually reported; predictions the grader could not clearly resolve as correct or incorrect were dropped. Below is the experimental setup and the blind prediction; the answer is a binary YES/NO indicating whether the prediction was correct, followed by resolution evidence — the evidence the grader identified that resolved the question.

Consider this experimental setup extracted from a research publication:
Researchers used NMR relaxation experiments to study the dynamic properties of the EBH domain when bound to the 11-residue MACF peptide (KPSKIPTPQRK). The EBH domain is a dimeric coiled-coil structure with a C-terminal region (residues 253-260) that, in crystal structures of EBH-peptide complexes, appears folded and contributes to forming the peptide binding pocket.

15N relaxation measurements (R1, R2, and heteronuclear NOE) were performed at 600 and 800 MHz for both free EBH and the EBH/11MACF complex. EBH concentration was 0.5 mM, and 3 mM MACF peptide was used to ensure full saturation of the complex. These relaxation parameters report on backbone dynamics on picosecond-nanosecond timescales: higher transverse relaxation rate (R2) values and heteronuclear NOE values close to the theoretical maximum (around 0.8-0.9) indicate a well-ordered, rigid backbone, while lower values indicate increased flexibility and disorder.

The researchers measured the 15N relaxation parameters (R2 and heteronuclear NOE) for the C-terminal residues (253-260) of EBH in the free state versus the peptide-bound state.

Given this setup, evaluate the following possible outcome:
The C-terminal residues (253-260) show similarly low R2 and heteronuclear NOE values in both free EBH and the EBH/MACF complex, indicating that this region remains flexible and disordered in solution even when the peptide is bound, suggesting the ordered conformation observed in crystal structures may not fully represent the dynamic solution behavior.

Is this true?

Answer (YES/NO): NO